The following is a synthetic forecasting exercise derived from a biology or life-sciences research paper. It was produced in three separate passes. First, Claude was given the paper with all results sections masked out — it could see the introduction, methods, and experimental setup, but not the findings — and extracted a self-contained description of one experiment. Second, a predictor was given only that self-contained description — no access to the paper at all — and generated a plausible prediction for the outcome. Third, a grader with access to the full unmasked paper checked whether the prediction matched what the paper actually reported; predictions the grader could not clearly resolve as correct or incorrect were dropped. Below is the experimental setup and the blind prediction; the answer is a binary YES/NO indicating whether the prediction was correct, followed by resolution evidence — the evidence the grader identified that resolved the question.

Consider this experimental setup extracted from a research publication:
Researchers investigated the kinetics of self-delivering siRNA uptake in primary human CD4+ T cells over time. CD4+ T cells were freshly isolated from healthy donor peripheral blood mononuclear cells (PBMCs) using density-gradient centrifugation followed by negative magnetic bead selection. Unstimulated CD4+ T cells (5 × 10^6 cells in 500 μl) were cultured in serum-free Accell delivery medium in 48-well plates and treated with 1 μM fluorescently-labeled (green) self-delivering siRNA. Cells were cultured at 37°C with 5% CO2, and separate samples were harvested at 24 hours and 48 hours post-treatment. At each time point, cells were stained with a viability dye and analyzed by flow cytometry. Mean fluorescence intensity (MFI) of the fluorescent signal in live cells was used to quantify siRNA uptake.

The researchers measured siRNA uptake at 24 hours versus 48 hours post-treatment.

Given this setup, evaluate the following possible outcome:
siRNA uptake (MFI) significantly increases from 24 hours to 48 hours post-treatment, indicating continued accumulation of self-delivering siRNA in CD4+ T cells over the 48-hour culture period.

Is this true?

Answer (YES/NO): NO